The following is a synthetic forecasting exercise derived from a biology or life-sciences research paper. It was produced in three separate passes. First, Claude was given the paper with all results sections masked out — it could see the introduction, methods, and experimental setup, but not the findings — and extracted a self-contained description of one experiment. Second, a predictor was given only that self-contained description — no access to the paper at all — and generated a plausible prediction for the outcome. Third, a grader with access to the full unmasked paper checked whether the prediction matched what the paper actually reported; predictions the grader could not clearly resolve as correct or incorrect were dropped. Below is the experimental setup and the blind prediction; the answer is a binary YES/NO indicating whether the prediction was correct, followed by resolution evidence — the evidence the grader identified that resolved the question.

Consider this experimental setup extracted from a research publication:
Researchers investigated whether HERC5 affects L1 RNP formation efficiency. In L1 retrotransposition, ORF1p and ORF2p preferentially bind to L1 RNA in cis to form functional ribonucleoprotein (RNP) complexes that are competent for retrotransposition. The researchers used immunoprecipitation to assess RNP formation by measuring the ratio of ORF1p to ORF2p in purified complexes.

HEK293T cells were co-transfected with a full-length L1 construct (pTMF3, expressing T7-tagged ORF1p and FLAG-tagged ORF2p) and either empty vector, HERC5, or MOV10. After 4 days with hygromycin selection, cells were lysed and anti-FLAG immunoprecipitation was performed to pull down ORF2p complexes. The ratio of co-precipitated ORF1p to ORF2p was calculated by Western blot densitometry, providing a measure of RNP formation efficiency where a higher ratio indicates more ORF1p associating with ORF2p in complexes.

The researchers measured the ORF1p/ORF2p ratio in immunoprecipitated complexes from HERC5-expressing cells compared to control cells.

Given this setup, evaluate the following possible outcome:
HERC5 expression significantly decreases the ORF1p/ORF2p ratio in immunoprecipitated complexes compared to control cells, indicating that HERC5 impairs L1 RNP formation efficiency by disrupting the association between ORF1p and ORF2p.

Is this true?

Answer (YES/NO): YES